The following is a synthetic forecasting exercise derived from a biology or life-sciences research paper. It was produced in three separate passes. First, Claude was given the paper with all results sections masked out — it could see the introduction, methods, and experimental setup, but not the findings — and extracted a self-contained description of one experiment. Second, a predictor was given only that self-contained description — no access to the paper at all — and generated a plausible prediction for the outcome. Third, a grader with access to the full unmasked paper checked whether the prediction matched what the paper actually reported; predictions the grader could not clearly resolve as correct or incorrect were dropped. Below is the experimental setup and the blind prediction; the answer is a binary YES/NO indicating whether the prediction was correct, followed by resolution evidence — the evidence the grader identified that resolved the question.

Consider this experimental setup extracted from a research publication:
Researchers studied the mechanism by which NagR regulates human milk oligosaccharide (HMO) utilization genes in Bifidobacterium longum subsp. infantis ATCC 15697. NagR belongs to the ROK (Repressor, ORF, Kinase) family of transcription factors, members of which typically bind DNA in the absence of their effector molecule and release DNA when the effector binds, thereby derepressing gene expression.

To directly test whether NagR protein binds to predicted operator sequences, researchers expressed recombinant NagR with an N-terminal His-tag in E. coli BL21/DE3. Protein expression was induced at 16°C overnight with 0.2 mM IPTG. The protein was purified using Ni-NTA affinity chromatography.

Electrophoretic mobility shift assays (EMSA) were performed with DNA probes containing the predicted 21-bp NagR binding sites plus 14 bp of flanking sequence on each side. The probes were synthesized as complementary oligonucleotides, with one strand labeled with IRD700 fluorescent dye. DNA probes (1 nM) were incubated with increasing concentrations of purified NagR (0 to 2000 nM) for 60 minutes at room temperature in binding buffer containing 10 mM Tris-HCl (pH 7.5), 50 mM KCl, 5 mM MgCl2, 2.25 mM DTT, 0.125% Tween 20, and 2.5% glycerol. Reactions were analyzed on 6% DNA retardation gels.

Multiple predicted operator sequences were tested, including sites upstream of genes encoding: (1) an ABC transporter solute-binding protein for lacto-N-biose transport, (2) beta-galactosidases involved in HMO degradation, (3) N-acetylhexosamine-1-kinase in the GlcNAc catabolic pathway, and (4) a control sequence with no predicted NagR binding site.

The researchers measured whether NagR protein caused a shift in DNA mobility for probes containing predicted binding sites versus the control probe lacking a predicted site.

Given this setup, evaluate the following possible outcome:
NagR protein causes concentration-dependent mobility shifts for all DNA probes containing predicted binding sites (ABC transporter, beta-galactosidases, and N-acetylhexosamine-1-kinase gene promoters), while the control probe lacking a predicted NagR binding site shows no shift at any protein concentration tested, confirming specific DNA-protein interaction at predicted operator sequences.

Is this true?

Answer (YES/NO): NO